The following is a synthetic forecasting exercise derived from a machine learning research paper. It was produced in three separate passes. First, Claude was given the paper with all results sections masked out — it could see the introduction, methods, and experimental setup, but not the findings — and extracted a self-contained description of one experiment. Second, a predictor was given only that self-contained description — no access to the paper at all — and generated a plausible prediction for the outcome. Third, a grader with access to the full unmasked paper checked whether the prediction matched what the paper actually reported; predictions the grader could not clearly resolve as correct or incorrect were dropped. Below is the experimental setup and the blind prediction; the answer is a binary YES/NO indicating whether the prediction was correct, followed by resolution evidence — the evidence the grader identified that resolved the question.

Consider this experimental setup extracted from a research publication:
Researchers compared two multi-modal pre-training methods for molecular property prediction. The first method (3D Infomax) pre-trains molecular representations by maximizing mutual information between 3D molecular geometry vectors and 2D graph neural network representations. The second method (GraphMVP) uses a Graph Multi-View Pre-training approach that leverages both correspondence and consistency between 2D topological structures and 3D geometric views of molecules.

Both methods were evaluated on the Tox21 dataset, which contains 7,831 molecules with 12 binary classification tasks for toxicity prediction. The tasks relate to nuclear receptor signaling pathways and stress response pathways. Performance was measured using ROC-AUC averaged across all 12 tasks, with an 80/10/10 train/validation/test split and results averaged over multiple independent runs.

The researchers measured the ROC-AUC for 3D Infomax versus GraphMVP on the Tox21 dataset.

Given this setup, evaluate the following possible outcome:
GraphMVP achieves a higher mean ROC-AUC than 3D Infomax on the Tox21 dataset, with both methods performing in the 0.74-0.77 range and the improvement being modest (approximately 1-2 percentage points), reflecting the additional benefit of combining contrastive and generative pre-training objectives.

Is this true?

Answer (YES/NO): NO